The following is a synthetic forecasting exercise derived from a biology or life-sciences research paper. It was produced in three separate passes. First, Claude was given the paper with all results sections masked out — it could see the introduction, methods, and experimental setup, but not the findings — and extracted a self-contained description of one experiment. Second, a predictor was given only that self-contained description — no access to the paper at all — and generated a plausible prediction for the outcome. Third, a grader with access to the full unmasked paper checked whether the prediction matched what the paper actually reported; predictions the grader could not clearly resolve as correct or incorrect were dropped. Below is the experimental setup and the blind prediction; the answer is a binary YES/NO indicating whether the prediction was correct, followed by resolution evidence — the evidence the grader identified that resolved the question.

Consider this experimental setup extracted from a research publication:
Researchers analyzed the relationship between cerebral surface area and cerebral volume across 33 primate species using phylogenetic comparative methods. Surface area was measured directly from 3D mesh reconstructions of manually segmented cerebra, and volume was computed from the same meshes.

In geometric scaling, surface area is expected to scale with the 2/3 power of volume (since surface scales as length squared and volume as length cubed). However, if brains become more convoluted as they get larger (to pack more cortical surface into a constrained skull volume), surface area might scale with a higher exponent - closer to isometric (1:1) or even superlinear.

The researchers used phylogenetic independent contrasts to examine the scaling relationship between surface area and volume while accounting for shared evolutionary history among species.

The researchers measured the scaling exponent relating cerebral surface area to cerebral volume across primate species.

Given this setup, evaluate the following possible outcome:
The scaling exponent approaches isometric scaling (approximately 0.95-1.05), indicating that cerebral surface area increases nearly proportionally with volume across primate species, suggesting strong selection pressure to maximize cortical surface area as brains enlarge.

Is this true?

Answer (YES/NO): NO